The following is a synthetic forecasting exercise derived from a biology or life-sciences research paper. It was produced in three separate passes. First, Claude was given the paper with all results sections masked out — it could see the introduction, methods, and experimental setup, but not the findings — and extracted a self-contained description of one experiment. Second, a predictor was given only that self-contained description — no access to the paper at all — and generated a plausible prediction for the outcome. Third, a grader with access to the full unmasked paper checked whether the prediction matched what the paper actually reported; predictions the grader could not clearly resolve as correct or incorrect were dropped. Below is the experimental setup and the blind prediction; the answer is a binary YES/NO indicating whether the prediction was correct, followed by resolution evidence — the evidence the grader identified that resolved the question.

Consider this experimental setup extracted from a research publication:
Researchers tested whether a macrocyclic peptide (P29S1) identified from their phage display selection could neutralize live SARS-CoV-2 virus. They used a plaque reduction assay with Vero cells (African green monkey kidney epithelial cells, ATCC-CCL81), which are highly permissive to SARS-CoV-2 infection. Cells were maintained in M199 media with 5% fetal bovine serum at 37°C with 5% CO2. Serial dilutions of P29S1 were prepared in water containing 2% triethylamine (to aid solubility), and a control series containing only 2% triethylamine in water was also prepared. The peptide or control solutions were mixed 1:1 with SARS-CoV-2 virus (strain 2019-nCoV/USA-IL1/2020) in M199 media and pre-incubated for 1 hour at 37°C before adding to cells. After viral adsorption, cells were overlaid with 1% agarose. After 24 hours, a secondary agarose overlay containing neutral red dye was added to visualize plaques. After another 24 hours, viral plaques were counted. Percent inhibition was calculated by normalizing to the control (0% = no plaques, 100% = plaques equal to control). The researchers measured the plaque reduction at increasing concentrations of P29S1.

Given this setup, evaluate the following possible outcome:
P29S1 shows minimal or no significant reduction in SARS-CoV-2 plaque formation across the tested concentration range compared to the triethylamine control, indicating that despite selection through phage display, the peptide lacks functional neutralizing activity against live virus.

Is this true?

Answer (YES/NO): NO